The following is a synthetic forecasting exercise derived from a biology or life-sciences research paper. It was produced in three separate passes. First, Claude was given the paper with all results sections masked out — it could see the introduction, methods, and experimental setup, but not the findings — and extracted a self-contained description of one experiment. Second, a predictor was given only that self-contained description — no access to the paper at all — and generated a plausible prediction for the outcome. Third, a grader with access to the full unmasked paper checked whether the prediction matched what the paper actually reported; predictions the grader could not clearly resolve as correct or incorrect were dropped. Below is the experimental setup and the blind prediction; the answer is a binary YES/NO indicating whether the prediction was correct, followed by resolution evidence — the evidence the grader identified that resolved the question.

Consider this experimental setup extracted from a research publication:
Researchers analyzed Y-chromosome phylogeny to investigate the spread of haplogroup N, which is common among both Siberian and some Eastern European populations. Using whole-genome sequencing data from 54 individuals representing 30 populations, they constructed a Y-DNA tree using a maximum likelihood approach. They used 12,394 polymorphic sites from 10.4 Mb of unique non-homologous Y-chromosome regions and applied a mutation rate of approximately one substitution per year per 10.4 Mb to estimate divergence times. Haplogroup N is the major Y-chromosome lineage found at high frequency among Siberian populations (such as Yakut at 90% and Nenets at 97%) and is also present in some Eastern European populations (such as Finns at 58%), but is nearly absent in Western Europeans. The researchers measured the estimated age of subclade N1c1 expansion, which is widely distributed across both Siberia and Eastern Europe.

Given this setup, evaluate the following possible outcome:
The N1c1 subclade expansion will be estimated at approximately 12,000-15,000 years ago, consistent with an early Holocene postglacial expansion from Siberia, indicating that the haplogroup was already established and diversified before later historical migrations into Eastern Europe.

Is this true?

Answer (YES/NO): NO